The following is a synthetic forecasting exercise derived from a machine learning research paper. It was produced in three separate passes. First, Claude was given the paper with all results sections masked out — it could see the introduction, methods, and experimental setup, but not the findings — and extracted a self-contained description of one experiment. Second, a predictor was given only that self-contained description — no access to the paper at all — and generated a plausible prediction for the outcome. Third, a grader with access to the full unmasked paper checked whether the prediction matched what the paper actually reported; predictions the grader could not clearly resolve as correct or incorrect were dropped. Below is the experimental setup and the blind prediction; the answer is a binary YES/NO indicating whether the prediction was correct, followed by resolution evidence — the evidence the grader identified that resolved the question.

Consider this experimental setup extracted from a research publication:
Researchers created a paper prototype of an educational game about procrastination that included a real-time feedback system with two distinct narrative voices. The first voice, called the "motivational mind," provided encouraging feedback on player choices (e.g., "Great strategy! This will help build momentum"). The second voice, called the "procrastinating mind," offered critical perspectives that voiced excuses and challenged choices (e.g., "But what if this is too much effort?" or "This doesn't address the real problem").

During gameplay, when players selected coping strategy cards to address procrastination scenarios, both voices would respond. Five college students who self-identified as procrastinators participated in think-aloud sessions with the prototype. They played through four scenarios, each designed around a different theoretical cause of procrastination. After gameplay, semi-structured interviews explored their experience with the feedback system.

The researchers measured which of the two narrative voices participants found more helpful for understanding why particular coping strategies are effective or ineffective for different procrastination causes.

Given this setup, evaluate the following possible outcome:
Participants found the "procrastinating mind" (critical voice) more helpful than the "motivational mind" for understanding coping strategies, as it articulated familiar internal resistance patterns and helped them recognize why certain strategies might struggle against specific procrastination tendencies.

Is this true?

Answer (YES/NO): NO